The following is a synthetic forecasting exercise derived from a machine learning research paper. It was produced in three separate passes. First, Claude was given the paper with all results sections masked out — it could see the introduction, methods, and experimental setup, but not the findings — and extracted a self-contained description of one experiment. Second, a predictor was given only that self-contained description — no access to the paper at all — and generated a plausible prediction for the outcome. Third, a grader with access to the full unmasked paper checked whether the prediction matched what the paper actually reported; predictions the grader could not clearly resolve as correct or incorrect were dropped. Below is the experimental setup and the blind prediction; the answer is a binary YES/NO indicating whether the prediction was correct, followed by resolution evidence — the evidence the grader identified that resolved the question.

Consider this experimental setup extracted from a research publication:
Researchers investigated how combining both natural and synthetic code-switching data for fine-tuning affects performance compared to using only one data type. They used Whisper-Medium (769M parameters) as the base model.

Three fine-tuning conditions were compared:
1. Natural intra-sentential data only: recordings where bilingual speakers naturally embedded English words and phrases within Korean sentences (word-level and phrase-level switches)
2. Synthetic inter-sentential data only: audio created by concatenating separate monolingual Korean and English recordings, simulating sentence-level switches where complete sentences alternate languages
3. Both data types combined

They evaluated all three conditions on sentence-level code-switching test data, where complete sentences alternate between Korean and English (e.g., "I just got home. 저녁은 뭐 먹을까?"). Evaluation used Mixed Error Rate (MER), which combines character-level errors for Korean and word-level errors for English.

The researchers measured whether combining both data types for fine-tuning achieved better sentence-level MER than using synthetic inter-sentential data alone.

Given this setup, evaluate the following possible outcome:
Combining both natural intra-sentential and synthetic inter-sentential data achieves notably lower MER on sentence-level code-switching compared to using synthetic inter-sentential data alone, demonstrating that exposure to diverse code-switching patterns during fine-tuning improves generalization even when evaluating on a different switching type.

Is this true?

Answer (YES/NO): YES